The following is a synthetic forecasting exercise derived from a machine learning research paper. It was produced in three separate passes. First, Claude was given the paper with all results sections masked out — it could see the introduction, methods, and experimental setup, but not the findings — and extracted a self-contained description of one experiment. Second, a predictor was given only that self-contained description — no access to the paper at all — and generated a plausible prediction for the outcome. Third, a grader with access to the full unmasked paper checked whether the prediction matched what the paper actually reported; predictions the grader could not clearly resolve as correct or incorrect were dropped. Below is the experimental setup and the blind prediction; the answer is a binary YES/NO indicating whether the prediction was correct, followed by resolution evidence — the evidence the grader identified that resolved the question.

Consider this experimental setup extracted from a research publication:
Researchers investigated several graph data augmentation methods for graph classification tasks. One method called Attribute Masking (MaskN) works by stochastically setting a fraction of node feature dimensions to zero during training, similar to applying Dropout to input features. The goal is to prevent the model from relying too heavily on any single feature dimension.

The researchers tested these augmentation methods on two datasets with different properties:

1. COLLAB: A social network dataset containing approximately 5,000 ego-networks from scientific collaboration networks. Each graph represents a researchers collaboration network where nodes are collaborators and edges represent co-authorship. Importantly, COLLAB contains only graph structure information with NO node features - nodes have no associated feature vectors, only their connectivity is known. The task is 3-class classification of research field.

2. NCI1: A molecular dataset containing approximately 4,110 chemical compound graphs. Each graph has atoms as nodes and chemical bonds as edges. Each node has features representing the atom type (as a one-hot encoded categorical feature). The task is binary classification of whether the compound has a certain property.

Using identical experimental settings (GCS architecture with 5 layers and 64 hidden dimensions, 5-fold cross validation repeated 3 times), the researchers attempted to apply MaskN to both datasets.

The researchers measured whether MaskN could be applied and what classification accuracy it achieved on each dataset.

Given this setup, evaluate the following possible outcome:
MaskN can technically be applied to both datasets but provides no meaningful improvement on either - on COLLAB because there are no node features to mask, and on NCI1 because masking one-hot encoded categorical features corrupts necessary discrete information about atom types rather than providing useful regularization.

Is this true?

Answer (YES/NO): NO